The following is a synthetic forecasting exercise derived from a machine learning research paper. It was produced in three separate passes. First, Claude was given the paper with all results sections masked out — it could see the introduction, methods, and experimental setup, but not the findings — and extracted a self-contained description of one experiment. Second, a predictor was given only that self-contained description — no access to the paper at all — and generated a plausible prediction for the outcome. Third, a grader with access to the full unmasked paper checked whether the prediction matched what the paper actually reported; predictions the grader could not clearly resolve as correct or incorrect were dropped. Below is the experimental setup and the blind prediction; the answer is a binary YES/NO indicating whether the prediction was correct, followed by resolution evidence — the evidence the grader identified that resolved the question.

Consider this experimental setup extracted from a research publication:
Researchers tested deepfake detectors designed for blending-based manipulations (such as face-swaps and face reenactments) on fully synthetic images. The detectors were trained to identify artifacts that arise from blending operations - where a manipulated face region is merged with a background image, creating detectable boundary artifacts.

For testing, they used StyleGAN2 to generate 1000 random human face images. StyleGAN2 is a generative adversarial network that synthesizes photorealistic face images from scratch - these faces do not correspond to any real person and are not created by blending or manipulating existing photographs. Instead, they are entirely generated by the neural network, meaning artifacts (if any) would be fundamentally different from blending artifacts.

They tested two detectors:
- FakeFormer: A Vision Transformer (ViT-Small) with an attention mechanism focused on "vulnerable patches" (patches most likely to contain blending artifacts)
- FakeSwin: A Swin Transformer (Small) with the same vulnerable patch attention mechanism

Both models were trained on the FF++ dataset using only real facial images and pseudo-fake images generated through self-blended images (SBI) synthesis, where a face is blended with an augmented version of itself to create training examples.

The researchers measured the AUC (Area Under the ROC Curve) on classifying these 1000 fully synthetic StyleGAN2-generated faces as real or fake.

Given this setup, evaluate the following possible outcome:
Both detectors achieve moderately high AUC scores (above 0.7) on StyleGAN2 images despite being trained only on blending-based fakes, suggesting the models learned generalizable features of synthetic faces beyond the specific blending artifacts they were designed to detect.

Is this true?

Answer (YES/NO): NO